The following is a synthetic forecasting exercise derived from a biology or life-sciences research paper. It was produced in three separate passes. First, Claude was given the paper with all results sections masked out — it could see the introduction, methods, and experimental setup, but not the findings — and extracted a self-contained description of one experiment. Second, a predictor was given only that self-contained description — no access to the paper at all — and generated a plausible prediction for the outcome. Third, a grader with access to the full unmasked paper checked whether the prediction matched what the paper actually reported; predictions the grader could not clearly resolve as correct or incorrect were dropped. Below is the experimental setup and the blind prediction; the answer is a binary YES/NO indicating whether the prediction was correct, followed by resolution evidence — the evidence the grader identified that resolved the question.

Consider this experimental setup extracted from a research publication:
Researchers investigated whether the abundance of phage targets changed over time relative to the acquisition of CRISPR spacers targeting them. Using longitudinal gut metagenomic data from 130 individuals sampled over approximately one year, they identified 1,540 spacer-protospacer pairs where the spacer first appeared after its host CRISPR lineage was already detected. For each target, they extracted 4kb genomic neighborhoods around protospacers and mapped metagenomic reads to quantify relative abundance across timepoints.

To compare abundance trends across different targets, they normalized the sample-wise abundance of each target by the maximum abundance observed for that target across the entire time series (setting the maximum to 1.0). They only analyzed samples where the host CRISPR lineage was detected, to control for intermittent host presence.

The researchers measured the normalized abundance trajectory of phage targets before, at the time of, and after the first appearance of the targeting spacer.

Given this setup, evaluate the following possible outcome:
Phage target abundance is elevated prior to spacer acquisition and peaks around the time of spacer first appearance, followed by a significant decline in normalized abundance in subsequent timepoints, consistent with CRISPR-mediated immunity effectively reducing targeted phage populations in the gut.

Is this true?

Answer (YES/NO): YES